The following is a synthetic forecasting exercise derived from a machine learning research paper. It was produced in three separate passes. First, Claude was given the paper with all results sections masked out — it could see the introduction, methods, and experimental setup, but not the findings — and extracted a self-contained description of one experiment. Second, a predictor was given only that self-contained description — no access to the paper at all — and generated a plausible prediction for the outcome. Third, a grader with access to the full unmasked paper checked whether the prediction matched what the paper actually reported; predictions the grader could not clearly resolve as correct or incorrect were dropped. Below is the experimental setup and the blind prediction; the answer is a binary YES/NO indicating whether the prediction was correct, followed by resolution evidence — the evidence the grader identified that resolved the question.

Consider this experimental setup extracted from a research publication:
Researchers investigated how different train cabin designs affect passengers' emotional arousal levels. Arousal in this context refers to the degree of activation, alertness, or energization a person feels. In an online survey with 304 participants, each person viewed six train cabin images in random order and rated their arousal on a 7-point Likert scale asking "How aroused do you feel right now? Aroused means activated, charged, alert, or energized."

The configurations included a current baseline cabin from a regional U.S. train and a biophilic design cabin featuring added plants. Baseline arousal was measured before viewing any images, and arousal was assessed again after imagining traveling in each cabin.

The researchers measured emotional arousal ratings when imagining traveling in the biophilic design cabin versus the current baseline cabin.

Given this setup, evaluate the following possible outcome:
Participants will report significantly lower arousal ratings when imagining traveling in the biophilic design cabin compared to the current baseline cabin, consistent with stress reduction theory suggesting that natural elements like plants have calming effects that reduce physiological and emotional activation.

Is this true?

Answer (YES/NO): NO